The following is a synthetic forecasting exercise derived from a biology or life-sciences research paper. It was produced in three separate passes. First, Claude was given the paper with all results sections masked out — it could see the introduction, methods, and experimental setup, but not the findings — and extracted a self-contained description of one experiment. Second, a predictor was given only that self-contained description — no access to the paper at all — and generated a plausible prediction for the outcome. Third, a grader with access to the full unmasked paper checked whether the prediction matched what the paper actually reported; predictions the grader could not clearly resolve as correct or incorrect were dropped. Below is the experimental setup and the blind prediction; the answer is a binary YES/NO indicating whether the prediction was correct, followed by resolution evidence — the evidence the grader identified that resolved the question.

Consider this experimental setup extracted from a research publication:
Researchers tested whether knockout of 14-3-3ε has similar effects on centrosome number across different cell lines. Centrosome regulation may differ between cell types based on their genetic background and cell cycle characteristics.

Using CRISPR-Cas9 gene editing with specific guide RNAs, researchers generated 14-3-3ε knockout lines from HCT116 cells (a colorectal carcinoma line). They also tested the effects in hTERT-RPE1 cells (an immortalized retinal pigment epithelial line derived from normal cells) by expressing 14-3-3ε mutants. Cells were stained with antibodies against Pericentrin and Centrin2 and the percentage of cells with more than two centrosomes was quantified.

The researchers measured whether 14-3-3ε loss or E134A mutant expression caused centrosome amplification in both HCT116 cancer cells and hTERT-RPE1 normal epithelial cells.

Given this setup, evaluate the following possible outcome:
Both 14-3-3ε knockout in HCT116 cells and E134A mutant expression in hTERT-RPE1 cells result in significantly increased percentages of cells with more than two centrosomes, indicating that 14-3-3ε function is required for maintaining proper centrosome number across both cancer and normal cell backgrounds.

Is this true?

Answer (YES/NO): YES